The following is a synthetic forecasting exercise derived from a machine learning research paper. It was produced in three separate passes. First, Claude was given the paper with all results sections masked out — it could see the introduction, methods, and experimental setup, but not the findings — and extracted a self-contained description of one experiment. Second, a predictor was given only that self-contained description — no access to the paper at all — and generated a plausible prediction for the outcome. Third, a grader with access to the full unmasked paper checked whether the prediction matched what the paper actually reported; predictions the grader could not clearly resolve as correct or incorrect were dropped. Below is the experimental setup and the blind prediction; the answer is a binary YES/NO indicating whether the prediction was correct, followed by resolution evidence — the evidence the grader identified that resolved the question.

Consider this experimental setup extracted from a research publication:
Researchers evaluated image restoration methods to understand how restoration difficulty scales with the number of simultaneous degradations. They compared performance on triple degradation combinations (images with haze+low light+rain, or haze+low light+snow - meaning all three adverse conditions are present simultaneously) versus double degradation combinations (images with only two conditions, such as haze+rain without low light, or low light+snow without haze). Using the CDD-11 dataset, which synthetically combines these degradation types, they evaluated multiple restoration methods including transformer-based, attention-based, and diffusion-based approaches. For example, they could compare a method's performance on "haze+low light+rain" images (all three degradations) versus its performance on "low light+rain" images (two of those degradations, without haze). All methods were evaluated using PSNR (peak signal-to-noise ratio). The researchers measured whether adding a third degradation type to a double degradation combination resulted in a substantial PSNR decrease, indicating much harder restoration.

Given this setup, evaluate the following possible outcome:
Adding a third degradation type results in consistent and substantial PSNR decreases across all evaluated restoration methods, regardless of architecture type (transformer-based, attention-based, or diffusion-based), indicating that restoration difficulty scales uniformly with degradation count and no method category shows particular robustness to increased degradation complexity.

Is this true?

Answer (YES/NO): NO